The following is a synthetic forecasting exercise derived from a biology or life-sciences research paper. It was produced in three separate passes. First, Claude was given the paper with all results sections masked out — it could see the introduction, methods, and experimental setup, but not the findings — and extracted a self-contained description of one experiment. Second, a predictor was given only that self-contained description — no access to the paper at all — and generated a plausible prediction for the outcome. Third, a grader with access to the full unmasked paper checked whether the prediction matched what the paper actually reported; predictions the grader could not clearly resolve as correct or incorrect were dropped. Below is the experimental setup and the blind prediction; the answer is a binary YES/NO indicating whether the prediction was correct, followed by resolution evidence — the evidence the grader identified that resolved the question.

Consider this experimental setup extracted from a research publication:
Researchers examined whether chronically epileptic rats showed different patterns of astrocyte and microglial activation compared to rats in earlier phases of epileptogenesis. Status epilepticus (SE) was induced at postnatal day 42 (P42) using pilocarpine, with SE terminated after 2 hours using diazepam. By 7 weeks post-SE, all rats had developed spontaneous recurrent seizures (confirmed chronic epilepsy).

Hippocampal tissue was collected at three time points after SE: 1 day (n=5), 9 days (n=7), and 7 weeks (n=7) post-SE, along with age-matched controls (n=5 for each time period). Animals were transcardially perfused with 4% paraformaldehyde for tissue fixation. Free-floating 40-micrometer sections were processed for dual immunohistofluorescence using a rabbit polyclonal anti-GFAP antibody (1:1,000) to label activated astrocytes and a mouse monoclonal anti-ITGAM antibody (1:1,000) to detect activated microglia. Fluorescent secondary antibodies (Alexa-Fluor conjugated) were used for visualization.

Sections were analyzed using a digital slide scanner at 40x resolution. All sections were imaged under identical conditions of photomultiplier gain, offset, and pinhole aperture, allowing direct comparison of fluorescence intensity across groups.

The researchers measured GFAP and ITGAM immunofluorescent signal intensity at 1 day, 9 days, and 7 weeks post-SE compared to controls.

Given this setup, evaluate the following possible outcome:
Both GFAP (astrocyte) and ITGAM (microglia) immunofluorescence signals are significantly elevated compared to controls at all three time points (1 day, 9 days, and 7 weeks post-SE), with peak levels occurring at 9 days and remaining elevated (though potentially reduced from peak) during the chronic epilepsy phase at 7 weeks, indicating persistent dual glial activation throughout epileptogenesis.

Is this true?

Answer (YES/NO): NO